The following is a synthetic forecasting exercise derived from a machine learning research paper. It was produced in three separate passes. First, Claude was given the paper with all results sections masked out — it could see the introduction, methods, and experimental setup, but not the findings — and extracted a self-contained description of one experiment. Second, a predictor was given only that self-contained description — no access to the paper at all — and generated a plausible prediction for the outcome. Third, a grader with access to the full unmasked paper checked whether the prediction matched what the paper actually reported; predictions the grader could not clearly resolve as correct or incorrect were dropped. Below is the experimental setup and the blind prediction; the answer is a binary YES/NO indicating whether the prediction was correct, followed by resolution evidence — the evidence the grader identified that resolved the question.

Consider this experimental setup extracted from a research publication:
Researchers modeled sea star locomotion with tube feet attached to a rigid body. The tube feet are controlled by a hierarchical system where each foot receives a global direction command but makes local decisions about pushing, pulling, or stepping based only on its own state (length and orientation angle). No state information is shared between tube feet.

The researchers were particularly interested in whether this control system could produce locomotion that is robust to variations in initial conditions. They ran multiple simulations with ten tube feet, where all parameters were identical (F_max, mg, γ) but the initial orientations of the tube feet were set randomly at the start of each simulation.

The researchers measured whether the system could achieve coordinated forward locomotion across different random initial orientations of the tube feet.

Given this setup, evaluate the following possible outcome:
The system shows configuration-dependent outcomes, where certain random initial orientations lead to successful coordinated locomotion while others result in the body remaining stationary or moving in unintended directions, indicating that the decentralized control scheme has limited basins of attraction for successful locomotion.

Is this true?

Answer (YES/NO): YES